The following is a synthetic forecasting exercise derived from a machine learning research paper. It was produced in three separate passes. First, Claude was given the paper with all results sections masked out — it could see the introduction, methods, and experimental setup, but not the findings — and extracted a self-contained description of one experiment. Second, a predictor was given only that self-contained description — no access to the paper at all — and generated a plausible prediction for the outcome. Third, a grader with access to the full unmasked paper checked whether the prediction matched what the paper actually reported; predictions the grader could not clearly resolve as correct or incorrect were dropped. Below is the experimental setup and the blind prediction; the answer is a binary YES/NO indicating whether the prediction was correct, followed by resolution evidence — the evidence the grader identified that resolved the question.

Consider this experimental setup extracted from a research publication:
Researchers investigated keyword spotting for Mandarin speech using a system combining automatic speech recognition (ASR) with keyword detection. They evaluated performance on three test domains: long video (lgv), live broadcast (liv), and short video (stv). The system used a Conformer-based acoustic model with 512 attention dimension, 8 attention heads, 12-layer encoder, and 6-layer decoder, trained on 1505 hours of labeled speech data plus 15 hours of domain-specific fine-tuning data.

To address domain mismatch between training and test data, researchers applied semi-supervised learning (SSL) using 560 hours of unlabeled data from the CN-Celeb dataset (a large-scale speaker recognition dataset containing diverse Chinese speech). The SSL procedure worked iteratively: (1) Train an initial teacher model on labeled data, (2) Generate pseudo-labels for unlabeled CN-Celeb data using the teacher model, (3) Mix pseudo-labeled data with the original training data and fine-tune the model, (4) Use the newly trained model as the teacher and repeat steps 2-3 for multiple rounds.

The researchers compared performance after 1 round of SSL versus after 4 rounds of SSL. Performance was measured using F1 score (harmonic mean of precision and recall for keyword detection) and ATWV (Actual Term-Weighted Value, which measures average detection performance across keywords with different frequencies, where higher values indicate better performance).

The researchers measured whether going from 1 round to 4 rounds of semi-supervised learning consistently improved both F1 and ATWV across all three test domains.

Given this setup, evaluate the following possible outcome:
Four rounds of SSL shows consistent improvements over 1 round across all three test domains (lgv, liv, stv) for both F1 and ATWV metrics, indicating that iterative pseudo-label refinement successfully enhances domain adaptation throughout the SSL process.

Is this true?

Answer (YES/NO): NO